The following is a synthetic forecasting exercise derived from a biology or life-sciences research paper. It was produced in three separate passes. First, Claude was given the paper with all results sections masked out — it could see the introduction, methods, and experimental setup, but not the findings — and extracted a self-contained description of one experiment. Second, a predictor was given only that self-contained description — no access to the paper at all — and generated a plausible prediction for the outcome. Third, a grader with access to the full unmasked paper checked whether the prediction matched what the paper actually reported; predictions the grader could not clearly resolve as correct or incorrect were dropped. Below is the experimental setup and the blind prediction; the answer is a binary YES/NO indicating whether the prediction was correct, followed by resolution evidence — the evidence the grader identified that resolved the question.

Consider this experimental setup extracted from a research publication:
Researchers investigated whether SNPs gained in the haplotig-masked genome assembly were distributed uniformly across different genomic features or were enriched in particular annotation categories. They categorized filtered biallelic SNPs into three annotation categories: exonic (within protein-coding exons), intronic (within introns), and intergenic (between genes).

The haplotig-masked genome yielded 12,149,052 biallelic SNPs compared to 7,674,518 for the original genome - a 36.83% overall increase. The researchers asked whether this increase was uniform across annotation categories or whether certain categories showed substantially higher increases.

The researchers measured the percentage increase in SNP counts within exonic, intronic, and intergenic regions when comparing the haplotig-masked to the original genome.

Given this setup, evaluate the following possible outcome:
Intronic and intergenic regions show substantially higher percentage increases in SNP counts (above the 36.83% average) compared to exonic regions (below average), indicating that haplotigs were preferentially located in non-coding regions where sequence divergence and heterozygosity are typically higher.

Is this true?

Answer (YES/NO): NO